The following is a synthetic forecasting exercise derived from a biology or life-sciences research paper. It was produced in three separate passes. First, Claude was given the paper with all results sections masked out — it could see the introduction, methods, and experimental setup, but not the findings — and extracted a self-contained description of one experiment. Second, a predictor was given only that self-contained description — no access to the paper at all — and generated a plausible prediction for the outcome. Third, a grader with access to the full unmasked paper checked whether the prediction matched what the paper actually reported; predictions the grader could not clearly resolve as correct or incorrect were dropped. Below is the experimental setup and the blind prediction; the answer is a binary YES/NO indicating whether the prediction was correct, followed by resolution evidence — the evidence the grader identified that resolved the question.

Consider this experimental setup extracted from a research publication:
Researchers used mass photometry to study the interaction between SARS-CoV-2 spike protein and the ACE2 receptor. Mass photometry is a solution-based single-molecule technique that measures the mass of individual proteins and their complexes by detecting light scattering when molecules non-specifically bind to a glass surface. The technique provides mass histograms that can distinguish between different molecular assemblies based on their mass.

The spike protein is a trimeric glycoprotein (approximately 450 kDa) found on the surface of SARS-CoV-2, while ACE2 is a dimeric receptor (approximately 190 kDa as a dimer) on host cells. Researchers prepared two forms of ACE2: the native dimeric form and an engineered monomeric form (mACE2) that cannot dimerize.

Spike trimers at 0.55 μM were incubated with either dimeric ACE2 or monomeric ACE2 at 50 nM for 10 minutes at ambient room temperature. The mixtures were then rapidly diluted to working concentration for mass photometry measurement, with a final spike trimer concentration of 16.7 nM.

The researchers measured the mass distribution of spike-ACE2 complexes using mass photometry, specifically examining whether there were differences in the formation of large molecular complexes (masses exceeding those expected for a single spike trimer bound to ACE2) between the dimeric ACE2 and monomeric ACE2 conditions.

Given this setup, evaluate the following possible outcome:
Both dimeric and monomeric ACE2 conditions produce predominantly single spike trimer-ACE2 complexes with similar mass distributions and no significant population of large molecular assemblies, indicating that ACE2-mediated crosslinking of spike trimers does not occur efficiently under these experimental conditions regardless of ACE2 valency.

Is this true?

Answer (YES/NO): NO